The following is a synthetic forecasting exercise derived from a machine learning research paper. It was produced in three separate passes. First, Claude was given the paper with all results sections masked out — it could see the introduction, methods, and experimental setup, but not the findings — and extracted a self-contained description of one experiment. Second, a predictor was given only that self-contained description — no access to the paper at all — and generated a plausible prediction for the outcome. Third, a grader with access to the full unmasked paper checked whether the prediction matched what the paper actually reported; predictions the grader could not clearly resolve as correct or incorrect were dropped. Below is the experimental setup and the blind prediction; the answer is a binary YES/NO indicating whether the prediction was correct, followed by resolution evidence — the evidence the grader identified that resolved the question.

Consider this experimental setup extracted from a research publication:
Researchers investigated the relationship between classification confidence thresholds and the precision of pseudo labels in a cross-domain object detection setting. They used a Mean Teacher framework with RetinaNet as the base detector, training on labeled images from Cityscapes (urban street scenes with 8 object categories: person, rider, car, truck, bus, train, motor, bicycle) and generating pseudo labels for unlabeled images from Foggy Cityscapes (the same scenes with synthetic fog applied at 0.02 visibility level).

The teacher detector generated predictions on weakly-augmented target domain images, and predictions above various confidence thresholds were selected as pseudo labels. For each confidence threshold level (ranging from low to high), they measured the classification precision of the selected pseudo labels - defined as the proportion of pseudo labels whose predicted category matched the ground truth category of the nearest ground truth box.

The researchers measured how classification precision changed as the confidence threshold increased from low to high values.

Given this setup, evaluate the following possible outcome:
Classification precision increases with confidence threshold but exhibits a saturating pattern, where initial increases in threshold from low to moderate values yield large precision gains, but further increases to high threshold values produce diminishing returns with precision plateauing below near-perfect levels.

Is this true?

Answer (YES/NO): NO